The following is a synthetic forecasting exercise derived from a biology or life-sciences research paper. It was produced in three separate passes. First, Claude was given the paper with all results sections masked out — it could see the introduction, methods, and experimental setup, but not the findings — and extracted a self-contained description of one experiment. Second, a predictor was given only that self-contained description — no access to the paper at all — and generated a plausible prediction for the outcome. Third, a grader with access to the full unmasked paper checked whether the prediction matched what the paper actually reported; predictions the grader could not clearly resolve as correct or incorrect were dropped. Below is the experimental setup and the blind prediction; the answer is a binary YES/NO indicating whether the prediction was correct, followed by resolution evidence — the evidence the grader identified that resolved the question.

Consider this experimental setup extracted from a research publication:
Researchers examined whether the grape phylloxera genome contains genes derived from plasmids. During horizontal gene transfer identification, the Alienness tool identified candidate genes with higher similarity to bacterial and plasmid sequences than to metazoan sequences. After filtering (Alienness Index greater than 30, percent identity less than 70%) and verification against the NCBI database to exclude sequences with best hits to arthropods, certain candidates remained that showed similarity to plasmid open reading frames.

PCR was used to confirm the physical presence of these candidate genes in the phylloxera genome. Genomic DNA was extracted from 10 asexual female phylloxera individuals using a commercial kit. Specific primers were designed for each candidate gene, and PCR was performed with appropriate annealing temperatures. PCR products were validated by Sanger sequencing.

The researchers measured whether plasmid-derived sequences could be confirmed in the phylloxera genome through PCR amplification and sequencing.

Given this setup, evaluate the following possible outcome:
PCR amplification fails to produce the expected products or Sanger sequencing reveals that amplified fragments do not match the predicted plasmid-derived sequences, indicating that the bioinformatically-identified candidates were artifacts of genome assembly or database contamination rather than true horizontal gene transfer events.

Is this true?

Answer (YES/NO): NO